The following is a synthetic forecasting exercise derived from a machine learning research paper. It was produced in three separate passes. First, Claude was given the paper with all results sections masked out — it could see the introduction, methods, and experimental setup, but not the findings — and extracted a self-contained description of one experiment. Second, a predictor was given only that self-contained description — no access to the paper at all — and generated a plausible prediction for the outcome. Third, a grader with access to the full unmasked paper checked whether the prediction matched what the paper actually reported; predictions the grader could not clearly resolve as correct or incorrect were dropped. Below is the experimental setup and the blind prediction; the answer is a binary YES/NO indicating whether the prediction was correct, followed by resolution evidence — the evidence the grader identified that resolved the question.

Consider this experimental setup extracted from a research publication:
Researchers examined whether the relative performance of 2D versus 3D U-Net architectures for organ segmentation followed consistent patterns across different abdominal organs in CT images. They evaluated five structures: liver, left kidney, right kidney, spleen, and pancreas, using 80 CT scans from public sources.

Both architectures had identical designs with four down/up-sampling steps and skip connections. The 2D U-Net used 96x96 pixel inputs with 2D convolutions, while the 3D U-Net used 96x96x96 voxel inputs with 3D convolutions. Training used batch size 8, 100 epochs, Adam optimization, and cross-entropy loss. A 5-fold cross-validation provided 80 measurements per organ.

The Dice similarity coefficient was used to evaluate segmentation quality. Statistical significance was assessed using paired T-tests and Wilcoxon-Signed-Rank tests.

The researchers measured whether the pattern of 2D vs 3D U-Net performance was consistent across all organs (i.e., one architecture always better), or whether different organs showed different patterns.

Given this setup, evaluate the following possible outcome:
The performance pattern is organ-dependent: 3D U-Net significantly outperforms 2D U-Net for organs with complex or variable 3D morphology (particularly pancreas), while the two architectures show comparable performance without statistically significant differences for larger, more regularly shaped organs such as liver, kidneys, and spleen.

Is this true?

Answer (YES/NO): NO